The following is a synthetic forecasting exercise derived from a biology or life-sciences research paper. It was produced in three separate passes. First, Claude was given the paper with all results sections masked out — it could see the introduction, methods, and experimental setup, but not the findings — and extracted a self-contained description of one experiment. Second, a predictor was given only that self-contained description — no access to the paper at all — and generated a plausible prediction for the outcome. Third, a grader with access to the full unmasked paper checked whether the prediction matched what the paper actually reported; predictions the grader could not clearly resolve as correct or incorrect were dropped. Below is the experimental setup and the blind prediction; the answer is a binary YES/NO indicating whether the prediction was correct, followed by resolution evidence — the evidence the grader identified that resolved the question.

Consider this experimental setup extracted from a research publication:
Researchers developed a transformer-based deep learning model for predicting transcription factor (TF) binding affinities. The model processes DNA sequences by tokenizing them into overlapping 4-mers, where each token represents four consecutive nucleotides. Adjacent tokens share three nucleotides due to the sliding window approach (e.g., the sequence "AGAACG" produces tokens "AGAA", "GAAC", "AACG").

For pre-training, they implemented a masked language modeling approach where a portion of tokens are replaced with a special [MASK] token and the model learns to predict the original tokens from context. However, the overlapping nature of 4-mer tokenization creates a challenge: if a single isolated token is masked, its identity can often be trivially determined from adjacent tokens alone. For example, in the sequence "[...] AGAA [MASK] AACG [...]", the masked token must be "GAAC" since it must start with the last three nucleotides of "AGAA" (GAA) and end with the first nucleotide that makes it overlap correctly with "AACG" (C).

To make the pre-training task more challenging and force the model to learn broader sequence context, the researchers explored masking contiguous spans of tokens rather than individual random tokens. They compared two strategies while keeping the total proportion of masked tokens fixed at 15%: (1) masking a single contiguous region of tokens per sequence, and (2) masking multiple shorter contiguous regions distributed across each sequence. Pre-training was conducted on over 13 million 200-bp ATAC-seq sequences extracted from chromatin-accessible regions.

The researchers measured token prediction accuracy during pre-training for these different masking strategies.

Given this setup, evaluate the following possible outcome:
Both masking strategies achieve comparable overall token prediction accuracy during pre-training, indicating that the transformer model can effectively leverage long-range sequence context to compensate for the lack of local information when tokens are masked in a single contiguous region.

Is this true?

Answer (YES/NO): NO